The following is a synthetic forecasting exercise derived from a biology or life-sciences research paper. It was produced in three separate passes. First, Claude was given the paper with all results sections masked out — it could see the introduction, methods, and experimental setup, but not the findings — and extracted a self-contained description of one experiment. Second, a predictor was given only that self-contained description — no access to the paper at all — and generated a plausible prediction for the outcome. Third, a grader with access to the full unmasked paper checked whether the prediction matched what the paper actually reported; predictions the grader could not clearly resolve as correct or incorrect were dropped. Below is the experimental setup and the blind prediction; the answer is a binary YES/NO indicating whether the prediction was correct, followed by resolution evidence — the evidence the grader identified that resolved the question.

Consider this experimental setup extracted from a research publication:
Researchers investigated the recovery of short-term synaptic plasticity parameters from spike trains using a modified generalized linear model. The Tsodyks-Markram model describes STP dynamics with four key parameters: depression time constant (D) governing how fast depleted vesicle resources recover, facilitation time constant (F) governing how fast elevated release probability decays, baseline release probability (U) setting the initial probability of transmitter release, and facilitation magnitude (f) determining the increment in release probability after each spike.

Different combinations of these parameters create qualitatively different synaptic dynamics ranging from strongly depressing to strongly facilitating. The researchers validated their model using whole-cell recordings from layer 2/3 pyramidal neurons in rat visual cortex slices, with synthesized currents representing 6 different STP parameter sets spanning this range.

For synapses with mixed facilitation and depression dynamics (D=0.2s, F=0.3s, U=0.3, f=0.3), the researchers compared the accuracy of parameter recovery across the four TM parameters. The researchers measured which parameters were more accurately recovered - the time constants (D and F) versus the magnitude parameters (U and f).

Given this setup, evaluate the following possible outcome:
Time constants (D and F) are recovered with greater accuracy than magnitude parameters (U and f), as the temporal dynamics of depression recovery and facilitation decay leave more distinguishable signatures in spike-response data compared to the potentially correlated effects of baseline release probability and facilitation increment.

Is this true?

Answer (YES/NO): NO